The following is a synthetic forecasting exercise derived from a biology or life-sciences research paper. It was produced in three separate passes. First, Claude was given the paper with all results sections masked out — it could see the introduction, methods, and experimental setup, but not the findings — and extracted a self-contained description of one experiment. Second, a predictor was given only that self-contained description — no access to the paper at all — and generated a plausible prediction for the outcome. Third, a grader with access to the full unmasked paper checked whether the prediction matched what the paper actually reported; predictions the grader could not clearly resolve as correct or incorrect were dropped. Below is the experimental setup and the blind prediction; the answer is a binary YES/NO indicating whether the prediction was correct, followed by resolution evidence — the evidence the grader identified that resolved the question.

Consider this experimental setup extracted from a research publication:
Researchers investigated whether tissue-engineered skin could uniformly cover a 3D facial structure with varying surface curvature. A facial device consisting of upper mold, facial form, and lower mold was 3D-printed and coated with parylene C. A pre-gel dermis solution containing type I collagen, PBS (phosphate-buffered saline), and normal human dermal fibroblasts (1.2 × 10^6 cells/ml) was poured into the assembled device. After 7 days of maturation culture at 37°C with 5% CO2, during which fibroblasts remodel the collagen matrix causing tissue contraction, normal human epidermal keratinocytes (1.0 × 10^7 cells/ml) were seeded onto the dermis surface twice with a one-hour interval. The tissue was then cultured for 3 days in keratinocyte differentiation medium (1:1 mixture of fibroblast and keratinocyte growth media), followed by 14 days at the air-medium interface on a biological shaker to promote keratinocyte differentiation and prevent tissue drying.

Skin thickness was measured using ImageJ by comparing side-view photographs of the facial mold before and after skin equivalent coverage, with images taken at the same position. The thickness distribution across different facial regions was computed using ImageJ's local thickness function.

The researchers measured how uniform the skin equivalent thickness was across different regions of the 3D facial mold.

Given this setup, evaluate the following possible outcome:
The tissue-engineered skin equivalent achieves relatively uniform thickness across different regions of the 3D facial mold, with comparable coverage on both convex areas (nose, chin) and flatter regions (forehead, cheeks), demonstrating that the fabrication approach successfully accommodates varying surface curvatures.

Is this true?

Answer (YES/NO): NO